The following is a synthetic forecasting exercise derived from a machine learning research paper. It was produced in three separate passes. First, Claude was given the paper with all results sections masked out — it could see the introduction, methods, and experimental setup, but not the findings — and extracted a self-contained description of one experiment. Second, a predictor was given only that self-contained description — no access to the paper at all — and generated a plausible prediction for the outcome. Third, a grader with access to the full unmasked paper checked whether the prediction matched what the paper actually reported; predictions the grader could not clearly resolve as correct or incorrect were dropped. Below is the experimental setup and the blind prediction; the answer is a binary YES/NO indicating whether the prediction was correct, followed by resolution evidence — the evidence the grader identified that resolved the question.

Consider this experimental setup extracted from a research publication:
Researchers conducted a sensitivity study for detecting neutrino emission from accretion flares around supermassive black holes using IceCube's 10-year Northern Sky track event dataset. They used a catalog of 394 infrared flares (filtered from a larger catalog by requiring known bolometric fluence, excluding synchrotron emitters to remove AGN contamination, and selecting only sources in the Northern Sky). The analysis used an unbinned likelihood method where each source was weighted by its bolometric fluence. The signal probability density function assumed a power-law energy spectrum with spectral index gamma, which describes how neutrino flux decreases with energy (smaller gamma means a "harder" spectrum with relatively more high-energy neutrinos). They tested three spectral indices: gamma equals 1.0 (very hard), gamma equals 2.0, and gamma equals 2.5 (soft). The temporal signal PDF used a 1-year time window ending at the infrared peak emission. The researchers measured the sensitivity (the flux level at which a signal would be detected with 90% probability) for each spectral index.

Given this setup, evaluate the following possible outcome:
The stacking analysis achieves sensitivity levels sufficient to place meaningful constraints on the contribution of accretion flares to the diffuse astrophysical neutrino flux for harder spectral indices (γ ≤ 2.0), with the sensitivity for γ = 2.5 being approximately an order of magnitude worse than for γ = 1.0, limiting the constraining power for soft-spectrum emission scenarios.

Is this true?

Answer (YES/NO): NO